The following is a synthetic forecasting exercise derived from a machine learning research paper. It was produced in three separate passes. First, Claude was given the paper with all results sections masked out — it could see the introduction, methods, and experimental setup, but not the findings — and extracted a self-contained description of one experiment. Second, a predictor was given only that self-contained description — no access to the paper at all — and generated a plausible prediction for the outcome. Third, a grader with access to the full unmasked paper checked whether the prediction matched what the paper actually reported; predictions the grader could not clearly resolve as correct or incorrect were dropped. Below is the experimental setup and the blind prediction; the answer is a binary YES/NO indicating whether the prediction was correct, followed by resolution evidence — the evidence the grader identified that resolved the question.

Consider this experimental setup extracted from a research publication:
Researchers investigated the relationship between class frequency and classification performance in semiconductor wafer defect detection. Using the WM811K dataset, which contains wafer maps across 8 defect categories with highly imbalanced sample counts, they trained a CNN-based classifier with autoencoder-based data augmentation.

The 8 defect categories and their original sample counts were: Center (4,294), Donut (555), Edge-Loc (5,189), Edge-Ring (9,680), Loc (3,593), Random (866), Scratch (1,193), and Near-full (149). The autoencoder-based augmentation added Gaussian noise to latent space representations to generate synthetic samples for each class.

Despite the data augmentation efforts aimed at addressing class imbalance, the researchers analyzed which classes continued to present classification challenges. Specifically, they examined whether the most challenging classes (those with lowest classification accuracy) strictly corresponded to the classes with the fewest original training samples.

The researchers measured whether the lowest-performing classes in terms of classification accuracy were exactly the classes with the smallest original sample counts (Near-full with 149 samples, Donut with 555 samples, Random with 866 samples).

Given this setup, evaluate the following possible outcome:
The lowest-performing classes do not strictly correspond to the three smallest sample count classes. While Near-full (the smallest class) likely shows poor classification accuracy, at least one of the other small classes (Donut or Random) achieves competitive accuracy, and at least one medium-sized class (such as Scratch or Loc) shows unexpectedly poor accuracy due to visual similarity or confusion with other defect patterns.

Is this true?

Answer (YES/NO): YES